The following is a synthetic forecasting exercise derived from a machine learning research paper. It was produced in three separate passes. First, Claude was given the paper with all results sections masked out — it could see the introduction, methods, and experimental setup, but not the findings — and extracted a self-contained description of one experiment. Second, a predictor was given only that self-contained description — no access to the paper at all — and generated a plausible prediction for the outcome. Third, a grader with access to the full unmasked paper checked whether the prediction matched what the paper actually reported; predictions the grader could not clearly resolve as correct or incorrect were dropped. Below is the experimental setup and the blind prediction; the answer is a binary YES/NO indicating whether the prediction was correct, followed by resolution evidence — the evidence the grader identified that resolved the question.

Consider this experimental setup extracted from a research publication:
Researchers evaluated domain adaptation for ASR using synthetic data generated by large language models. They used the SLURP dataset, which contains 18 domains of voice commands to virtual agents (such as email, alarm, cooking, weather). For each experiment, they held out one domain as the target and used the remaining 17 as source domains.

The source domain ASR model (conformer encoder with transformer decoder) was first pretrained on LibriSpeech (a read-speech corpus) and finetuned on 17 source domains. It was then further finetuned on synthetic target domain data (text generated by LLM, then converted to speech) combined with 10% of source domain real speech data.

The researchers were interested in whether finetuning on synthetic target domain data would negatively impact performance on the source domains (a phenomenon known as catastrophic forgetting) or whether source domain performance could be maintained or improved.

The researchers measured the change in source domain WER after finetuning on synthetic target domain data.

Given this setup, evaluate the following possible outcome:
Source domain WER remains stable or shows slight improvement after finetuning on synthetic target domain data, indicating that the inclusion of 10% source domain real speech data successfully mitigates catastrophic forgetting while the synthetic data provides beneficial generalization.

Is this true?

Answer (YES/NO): YES